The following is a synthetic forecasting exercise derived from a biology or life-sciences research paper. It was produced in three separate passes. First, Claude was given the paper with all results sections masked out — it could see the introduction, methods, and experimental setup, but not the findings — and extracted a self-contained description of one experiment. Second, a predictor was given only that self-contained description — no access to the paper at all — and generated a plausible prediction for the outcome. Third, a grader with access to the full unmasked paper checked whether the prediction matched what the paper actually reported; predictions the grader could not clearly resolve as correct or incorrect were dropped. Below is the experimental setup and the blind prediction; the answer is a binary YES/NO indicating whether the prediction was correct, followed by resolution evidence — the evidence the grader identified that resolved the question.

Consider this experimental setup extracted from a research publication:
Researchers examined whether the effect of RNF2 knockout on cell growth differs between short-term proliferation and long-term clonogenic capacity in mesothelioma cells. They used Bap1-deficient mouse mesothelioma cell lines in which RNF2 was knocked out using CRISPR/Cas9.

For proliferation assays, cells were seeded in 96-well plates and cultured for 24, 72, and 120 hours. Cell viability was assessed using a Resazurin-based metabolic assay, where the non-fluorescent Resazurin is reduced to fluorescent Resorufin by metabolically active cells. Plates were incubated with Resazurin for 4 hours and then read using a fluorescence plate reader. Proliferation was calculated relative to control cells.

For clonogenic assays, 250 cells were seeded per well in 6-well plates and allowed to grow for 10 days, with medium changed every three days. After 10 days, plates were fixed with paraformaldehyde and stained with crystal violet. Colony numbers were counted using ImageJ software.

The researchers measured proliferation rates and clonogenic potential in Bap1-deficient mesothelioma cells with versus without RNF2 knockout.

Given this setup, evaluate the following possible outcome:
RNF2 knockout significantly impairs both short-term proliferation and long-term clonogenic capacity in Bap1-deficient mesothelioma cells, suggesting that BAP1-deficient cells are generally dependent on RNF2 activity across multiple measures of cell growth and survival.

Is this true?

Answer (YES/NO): NO